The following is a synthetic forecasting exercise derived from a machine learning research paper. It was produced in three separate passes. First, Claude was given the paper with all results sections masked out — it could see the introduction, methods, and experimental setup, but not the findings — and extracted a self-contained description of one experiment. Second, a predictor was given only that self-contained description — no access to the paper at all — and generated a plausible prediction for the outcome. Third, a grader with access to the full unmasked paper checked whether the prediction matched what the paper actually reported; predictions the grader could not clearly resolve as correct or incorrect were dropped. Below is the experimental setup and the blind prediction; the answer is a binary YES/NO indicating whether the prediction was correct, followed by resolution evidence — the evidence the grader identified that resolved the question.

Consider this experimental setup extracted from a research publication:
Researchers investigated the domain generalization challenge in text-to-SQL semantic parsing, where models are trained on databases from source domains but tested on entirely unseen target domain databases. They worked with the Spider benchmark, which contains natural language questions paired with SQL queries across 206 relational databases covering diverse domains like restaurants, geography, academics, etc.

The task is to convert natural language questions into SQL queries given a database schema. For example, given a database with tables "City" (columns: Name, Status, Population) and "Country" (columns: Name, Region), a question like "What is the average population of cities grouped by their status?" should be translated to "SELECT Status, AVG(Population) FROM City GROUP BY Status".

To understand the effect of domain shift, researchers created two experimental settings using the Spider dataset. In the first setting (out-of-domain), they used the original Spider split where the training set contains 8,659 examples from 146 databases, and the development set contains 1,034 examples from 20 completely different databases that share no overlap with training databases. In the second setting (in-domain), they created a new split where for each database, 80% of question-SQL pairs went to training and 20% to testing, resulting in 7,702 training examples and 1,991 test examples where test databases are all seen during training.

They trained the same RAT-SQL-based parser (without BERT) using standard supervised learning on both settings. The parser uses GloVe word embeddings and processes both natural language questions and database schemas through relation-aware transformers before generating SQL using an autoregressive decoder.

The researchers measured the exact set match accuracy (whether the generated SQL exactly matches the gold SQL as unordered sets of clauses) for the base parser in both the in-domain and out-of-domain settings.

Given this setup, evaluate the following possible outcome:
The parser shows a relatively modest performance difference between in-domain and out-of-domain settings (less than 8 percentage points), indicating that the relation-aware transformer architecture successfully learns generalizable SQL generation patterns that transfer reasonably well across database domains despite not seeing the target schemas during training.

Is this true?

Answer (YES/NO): NO